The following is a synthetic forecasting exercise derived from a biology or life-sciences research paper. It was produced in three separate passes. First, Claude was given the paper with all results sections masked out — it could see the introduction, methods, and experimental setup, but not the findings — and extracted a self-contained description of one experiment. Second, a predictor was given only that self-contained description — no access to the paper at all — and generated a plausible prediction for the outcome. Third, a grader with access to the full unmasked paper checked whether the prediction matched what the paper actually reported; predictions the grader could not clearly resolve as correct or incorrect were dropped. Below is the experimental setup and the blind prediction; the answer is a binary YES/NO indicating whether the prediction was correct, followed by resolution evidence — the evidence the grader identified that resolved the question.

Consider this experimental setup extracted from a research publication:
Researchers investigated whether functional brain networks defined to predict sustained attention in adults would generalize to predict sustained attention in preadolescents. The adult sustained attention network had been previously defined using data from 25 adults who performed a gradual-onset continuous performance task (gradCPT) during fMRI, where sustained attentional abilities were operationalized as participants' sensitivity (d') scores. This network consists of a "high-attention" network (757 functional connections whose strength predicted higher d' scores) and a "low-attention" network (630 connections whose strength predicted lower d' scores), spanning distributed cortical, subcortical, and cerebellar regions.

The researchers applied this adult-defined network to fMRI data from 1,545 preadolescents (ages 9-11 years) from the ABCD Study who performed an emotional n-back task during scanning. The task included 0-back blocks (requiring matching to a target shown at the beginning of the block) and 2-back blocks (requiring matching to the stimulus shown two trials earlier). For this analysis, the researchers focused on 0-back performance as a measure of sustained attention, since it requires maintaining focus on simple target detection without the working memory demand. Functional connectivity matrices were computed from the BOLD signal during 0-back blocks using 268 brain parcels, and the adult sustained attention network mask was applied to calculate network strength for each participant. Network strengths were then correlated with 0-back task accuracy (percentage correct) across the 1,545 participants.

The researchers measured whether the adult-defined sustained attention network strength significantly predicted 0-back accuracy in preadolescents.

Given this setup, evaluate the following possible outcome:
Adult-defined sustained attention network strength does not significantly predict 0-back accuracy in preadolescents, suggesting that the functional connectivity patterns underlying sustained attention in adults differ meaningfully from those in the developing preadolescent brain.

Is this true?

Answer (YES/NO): NO